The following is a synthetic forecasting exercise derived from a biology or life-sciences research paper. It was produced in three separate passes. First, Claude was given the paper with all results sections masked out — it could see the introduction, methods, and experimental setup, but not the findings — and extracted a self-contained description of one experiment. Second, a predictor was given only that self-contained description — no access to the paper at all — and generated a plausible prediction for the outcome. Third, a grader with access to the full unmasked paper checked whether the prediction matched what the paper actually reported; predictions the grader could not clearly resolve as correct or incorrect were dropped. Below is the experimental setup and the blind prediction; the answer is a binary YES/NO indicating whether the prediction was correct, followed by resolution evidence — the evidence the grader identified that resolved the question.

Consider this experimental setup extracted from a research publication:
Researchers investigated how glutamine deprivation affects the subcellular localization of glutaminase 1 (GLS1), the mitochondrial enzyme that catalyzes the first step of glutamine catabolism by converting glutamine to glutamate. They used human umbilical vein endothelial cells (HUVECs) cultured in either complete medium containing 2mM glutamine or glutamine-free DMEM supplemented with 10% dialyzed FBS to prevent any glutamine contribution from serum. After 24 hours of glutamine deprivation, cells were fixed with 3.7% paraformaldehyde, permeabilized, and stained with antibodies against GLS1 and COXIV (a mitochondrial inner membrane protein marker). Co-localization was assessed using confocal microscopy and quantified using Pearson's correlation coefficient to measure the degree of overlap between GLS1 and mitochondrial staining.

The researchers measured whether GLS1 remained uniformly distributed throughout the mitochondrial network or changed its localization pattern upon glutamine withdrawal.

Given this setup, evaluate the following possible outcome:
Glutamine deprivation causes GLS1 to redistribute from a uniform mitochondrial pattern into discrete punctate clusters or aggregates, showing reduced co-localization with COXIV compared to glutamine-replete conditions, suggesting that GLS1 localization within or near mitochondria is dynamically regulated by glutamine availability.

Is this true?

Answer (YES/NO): YES